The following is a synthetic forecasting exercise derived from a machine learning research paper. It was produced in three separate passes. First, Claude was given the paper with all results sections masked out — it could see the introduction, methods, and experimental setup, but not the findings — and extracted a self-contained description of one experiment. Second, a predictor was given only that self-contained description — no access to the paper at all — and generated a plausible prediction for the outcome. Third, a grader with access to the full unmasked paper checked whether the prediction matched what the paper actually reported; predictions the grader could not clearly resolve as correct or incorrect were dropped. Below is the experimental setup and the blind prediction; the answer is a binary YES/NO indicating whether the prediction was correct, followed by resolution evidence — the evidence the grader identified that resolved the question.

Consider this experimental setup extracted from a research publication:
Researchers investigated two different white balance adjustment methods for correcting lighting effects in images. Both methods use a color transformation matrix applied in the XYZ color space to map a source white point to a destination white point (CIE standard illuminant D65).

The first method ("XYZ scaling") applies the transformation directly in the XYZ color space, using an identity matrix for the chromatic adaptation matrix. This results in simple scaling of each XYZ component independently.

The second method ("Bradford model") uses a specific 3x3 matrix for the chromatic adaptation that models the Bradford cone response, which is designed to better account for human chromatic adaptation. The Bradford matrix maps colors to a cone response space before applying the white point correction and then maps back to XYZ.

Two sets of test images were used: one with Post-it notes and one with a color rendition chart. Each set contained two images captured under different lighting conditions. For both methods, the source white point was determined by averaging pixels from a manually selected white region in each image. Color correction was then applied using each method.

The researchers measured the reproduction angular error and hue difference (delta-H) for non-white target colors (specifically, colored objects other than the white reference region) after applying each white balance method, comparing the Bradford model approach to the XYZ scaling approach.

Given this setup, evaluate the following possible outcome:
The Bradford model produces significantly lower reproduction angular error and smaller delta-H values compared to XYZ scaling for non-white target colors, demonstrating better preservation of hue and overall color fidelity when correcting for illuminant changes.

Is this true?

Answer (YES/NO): NO